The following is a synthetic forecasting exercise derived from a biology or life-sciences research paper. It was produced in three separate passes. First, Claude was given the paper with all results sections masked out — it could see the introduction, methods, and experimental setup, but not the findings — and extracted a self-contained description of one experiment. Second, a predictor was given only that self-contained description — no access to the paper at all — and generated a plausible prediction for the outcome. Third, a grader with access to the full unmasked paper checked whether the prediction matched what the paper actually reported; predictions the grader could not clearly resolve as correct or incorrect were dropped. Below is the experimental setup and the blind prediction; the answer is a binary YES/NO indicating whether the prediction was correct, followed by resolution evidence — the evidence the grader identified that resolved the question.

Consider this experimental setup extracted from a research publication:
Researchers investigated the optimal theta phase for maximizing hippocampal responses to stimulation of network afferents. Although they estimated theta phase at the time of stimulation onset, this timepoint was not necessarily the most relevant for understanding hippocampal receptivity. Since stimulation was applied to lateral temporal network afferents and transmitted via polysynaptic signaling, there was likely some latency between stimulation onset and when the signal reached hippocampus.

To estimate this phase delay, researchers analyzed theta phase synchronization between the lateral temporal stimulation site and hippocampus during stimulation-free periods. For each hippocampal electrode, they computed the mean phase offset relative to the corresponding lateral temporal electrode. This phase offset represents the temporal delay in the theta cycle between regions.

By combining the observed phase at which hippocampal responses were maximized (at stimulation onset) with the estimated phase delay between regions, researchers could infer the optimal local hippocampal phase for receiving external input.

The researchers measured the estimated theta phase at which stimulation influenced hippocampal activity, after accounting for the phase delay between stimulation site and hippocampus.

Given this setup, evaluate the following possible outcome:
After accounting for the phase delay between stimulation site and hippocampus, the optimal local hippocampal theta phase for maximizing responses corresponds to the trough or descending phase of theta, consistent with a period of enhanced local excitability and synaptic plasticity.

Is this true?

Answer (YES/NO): YES